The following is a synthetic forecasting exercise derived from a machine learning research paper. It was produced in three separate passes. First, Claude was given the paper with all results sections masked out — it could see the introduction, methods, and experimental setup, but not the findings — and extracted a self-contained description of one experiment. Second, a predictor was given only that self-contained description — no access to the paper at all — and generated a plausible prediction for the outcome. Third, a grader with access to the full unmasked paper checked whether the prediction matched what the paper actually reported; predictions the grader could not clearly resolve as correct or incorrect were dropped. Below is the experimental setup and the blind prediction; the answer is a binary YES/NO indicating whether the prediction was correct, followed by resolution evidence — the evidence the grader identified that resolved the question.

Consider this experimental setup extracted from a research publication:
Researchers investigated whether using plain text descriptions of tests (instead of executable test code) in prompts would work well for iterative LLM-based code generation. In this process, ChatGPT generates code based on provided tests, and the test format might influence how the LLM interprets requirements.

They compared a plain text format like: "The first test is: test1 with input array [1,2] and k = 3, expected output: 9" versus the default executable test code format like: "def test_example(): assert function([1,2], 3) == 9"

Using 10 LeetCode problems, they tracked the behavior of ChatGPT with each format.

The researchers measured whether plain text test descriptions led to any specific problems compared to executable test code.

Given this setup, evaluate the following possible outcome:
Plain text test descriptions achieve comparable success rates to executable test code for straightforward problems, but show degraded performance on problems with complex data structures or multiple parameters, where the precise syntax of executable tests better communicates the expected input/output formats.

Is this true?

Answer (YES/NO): NO